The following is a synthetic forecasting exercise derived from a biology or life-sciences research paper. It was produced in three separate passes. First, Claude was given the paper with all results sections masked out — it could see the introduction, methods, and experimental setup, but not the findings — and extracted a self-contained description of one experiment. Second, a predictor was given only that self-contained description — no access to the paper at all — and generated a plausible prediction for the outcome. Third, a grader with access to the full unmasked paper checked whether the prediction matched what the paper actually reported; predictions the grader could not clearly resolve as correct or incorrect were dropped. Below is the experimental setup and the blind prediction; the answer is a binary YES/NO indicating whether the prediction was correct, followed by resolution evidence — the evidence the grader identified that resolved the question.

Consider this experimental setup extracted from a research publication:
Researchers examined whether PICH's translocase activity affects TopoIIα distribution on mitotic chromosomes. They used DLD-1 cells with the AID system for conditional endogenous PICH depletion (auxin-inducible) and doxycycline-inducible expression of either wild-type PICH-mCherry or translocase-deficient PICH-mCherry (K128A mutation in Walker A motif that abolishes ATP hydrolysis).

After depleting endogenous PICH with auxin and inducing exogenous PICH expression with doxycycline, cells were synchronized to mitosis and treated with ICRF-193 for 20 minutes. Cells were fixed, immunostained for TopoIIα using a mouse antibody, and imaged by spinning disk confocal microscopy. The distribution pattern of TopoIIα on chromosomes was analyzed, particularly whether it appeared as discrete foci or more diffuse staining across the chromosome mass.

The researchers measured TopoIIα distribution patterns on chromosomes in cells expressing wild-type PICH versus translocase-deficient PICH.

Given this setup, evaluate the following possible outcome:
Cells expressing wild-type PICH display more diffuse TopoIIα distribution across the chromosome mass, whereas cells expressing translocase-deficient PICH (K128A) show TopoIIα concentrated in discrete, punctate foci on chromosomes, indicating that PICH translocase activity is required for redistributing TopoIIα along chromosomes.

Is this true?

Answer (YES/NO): YES